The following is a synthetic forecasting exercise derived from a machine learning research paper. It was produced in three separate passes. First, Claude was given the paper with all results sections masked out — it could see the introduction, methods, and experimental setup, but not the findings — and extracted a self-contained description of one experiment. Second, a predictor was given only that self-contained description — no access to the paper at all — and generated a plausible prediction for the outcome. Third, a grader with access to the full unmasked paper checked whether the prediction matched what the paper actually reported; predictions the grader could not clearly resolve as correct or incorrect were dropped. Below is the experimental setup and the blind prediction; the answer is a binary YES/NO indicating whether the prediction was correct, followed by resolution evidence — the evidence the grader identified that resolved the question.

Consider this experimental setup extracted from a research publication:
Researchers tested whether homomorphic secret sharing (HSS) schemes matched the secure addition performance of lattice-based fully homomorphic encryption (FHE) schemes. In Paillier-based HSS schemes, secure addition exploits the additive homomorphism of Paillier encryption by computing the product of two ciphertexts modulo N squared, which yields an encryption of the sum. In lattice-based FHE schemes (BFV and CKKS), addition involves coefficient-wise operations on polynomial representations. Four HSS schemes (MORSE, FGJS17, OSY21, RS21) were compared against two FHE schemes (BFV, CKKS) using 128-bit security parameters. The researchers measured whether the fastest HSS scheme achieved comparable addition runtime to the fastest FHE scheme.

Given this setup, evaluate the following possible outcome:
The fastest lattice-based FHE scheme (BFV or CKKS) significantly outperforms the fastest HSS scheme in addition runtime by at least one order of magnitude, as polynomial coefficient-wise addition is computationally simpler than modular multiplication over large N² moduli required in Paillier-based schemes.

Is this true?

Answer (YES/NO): NO